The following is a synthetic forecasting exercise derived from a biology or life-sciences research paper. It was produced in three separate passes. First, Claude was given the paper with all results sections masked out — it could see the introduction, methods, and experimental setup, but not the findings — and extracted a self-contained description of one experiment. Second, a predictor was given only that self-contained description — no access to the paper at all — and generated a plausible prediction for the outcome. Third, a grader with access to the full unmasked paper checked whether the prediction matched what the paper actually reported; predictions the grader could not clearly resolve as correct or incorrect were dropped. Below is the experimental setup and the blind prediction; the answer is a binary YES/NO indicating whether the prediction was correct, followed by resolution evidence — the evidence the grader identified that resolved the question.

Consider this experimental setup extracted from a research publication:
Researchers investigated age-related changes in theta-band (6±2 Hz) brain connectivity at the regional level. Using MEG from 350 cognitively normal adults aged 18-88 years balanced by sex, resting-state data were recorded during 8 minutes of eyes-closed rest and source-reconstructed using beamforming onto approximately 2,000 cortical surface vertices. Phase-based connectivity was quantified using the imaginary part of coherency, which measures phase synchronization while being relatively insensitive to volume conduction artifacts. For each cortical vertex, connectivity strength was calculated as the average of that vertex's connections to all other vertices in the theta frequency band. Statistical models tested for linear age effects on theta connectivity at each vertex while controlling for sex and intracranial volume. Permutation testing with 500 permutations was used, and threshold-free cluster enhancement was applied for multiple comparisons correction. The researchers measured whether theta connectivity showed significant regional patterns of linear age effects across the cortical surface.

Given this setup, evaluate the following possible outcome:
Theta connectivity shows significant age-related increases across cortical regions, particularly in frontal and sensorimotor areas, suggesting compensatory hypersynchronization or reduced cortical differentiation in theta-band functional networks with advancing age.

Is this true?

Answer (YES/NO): NO